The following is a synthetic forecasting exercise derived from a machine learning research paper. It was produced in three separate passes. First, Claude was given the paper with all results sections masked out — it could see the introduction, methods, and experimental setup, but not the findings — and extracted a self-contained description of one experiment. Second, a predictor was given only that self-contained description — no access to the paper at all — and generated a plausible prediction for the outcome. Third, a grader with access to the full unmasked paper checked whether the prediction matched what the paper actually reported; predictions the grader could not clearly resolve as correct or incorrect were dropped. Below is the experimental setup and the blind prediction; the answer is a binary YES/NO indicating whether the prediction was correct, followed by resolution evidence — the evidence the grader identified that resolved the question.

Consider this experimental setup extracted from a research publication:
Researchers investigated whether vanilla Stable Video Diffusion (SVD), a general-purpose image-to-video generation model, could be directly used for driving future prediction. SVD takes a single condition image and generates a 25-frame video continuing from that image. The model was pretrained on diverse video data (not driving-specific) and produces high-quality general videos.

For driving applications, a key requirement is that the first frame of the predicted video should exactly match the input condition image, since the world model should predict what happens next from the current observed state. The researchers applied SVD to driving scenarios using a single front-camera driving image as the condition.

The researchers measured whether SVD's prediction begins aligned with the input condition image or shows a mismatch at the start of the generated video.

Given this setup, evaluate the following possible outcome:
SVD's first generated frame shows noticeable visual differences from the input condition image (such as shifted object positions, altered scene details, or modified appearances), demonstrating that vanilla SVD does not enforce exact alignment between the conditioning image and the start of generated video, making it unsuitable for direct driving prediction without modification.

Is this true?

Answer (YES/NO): YES